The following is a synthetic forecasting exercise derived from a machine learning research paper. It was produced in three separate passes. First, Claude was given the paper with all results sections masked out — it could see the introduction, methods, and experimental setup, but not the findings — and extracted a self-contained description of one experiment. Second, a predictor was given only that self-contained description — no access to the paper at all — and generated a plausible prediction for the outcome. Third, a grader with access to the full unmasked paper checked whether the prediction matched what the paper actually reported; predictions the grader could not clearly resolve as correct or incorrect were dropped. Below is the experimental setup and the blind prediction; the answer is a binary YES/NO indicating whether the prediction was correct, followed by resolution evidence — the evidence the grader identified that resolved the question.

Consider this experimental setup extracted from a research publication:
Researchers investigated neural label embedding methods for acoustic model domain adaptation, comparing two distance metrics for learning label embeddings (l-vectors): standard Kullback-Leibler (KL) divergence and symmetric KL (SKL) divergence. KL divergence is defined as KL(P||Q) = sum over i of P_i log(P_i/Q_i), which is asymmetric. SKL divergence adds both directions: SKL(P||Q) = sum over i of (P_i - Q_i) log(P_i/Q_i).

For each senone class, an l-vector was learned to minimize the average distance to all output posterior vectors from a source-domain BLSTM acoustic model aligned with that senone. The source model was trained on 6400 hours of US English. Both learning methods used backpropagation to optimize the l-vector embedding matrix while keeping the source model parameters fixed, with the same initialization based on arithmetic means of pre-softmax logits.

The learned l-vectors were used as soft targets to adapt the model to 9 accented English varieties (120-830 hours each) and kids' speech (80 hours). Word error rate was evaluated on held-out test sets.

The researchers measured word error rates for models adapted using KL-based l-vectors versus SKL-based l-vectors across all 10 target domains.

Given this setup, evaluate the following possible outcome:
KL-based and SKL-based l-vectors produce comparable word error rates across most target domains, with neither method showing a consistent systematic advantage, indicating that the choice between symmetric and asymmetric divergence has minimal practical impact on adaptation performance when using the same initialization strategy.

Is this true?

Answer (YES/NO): NO